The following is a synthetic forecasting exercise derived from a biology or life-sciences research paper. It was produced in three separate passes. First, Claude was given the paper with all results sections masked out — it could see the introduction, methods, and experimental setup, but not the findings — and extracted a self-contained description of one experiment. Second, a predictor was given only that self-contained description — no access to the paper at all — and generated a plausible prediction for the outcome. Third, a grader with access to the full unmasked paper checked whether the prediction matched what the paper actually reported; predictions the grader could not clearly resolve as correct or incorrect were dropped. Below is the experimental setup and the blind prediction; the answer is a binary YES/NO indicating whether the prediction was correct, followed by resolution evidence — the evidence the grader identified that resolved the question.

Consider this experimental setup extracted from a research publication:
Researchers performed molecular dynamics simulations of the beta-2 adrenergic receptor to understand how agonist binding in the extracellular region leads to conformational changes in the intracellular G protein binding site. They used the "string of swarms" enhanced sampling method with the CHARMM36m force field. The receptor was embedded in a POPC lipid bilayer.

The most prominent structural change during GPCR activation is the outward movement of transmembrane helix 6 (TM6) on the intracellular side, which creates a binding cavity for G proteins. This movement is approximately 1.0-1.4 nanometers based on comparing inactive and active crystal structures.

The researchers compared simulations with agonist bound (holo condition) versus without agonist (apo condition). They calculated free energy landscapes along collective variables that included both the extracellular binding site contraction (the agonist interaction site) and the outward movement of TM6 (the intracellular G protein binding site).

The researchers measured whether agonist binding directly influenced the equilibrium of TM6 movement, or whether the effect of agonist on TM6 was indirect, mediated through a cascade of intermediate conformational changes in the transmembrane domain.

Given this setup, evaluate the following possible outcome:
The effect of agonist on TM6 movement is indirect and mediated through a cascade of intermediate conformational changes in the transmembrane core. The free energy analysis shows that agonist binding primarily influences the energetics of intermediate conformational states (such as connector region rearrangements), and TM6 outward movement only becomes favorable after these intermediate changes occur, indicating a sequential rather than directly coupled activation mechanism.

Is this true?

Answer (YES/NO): YES